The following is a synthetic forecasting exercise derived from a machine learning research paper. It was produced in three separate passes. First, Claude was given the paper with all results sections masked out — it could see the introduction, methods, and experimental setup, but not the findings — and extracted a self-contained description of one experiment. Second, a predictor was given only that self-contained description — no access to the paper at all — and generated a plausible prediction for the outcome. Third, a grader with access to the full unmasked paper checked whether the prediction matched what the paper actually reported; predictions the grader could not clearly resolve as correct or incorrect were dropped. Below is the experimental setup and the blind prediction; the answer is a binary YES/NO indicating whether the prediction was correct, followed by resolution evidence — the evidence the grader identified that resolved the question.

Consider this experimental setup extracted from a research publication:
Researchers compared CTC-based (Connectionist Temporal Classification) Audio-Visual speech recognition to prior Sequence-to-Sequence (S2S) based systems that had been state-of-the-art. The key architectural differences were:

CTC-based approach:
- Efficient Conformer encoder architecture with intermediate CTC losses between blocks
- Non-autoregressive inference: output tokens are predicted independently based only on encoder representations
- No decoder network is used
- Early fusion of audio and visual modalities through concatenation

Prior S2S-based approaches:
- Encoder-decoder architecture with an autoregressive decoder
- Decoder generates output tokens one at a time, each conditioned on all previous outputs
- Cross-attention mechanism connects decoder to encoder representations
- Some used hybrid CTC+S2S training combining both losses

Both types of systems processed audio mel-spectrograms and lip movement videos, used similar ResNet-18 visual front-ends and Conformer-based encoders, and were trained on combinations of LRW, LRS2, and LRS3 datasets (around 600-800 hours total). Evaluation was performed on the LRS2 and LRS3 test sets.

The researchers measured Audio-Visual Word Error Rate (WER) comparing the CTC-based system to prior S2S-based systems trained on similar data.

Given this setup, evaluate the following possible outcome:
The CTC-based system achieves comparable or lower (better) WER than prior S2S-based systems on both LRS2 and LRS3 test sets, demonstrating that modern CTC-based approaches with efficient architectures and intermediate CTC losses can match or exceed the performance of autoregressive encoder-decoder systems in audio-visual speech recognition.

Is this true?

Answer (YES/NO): YES